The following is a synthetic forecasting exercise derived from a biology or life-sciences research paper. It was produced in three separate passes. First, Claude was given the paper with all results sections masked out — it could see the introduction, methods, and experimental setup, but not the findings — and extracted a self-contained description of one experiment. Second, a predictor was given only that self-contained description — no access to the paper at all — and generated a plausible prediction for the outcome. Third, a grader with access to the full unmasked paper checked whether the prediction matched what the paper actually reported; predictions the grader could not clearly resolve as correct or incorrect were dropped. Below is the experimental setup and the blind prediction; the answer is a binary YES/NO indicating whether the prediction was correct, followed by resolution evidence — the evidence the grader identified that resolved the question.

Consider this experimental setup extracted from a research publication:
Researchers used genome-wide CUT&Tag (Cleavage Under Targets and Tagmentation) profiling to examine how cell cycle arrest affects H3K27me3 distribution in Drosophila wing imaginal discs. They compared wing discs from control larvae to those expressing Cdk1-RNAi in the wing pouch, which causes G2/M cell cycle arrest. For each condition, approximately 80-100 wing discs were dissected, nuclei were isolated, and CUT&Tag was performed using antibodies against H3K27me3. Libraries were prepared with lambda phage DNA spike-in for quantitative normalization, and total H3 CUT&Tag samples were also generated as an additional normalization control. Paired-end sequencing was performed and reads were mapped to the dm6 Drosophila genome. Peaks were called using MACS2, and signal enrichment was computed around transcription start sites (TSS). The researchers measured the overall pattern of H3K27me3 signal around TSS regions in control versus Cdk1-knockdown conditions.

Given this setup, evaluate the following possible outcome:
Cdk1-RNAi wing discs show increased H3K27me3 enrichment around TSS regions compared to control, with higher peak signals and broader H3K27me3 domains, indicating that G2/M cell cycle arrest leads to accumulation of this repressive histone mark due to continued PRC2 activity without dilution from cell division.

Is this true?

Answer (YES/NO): YES